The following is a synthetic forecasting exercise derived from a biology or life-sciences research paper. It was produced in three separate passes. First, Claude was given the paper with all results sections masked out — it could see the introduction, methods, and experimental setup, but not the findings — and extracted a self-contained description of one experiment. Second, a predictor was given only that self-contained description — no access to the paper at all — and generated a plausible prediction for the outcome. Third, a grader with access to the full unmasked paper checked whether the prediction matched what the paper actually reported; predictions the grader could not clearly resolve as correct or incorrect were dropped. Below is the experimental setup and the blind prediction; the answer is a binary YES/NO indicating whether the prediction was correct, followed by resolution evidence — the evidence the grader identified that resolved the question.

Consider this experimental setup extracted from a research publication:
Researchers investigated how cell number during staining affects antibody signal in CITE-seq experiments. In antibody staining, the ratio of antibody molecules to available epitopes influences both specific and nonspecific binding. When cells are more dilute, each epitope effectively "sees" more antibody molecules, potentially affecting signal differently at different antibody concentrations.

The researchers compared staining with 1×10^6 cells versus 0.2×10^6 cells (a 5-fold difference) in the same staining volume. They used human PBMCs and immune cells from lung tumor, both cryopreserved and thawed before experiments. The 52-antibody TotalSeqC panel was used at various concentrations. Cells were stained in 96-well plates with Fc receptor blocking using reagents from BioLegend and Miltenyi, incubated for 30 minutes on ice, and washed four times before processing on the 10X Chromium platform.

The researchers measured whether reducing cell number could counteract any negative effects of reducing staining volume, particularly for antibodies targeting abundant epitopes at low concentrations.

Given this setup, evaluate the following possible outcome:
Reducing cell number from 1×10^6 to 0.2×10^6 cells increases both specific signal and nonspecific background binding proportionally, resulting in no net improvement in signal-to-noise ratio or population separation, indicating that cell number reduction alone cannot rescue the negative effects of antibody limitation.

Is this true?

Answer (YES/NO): NO